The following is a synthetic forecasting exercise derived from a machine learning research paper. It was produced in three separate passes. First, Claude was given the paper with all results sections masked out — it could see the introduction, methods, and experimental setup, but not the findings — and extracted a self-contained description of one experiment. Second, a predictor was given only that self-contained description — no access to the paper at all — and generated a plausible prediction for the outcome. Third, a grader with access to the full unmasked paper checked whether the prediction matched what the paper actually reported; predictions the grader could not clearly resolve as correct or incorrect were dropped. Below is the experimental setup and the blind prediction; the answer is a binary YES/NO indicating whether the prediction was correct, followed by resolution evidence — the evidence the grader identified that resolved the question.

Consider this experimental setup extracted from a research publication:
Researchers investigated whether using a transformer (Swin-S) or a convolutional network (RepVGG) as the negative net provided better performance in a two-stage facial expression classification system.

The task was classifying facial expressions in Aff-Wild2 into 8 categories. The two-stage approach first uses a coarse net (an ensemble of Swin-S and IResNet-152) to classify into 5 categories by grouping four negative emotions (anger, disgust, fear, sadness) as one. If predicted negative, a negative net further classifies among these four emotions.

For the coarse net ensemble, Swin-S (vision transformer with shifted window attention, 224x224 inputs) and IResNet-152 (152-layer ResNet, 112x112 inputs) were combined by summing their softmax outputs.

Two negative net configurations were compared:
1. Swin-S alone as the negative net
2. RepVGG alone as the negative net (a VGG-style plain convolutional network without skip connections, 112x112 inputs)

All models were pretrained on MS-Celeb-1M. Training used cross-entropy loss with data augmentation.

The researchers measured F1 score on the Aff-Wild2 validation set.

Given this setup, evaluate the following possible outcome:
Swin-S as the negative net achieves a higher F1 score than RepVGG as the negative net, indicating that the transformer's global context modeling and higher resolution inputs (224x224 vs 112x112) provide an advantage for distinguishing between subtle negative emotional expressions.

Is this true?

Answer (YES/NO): NO